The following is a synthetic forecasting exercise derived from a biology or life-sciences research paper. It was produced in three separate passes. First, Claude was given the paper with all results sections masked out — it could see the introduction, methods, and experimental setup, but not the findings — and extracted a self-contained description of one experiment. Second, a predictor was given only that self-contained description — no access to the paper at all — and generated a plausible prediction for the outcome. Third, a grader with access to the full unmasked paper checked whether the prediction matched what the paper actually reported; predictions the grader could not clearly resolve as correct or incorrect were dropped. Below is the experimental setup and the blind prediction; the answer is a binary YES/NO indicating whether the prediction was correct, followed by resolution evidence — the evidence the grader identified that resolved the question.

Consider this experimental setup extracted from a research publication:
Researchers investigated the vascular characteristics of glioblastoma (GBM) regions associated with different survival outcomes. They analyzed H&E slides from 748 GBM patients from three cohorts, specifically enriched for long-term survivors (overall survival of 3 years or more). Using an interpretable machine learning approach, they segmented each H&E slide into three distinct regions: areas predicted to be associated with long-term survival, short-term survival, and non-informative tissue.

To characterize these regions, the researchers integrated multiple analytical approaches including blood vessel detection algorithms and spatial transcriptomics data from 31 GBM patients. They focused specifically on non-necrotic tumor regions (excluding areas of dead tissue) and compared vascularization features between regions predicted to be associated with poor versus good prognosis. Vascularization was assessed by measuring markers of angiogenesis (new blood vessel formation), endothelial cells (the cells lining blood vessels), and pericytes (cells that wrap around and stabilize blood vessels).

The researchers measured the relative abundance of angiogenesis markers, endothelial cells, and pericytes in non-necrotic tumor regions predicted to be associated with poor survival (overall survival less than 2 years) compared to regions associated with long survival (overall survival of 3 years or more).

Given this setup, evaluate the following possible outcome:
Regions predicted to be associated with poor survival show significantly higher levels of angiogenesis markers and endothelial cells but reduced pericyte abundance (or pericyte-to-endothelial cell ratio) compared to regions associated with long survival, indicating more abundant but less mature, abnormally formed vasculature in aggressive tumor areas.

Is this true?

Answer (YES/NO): NO